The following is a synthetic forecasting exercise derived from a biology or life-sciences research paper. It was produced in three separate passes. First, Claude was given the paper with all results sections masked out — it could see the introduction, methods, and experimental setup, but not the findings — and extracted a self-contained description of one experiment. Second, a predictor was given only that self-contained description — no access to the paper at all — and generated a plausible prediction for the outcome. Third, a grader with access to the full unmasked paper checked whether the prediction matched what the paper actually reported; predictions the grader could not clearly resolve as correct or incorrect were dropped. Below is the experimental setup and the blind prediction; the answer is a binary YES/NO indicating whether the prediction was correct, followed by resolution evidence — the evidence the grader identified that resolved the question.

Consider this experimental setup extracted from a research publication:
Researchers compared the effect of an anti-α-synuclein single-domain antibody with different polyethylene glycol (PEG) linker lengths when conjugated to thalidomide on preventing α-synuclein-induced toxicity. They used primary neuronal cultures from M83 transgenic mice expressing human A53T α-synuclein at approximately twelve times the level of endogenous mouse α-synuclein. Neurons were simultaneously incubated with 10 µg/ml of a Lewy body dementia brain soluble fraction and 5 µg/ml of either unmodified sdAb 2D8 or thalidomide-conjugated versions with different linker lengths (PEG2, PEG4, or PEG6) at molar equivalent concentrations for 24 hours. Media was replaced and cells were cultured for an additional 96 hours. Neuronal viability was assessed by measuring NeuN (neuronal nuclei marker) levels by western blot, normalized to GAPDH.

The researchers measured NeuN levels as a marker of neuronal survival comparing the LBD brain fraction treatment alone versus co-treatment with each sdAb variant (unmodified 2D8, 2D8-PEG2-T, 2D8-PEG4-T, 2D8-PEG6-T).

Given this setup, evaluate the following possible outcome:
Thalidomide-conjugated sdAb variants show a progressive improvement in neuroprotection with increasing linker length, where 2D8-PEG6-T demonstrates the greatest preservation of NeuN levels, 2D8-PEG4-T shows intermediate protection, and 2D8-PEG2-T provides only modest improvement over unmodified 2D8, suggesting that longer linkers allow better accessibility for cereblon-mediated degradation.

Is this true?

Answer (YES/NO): NO